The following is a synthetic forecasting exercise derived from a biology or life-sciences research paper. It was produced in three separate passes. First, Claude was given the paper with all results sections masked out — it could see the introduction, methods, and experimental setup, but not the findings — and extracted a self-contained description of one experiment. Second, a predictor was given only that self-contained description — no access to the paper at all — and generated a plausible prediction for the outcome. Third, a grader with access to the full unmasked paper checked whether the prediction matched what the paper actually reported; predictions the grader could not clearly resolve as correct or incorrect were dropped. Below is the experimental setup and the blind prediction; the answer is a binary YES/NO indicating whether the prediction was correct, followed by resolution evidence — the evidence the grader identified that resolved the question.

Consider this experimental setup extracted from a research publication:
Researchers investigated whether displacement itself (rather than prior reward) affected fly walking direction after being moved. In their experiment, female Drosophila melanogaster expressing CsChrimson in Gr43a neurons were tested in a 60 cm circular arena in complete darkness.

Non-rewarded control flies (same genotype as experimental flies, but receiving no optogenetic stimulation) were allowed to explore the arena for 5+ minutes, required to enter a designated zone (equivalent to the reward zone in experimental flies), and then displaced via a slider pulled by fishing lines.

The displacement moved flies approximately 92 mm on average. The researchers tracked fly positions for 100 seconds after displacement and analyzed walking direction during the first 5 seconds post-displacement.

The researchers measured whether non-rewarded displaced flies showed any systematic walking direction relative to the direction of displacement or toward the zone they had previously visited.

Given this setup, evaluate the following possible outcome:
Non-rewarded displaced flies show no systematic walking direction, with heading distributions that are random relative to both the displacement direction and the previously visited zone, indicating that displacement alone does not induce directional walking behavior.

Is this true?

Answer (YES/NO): YES